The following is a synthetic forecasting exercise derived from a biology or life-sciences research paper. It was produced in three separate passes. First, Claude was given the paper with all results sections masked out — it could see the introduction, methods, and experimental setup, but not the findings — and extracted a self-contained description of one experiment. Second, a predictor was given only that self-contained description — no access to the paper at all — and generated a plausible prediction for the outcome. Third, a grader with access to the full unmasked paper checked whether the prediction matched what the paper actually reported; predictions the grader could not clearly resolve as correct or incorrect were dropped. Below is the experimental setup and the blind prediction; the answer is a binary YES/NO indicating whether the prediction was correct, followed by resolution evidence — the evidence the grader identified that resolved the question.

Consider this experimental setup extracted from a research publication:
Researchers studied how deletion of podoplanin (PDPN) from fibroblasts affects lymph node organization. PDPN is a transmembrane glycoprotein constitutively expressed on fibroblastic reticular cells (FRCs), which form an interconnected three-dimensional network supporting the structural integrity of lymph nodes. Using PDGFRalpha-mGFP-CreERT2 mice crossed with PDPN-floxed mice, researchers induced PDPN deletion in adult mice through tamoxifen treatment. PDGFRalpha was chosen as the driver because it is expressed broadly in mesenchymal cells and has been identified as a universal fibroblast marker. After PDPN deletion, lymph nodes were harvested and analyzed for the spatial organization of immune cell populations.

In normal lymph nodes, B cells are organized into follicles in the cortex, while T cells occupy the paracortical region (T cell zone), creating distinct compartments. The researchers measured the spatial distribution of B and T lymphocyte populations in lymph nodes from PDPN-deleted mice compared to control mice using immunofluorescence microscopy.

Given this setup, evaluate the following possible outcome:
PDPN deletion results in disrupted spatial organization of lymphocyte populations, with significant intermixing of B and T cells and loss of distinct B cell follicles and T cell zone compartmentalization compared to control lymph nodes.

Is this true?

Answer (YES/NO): YES